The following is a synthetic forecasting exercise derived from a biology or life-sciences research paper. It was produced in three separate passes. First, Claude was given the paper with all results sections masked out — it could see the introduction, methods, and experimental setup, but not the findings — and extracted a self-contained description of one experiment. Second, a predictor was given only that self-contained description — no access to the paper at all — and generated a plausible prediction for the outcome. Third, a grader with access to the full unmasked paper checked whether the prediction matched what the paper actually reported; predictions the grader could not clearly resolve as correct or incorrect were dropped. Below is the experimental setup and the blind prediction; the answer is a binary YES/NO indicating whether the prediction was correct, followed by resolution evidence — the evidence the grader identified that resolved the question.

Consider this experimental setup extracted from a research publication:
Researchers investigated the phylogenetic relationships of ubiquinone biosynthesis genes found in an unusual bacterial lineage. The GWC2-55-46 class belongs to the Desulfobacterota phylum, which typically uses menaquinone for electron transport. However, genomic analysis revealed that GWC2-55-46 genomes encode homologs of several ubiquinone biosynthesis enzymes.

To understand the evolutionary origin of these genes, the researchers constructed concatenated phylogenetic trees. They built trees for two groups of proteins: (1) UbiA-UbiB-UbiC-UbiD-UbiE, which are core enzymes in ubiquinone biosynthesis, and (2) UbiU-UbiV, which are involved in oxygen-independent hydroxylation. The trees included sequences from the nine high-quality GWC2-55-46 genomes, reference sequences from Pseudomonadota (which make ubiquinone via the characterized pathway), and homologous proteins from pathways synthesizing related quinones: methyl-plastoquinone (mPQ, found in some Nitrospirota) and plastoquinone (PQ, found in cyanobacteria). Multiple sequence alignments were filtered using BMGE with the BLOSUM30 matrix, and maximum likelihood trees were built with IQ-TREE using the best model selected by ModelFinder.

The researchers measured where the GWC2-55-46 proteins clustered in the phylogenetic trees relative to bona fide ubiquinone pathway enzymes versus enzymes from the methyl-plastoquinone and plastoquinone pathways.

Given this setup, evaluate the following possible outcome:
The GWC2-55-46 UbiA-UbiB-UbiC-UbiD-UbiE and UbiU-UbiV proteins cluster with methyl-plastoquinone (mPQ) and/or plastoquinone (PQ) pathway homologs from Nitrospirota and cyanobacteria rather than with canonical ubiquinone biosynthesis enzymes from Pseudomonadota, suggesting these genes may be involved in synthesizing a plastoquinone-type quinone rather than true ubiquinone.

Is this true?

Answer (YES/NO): NO